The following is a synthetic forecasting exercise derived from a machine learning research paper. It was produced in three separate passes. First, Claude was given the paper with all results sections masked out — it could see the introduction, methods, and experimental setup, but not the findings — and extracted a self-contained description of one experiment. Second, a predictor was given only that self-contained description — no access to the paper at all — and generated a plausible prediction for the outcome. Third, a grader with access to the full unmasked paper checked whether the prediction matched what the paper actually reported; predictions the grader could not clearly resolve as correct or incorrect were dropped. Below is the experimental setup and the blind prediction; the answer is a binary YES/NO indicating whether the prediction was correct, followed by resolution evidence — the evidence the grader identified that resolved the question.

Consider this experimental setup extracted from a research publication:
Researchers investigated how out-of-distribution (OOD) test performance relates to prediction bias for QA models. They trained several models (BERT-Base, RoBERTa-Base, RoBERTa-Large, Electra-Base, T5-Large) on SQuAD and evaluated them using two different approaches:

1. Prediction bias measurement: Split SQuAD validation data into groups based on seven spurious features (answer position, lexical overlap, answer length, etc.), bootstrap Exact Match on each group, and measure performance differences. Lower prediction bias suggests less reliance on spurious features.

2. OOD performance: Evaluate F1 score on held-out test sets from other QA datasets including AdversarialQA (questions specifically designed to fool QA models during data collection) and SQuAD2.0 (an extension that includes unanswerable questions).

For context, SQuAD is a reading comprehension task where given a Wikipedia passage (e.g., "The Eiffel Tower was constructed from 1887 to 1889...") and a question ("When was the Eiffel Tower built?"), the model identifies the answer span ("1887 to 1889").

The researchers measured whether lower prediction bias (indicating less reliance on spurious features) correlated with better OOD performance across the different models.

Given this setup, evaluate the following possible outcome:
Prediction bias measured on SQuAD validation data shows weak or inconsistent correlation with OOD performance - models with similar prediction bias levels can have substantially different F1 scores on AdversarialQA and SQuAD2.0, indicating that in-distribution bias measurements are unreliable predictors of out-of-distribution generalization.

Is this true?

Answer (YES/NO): NO